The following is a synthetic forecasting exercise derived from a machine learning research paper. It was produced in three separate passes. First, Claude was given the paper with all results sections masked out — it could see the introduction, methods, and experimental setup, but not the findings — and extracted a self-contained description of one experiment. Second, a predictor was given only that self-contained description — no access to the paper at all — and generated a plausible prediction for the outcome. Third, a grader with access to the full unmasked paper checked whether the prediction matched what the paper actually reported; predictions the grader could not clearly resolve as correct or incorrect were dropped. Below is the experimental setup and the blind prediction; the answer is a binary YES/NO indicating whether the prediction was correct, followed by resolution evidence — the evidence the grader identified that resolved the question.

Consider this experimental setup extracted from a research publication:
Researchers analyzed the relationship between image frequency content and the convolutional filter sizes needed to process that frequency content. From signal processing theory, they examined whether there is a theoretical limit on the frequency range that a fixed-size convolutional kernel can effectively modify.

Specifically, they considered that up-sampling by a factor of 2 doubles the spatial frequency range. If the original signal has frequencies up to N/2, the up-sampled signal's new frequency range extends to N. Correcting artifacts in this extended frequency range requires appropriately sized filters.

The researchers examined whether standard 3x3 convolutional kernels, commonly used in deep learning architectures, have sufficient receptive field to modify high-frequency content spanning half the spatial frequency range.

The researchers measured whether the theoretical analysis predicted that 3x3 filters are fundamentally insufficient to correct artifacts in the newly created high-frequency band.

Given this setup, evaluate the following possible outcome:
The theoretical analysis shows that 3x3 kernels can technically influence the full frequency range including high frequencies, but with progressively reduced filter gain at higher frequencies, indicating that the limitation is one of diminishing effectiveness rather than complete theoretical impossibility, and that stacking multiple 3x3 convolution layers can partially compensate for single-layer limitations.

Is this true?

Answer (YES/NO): NO